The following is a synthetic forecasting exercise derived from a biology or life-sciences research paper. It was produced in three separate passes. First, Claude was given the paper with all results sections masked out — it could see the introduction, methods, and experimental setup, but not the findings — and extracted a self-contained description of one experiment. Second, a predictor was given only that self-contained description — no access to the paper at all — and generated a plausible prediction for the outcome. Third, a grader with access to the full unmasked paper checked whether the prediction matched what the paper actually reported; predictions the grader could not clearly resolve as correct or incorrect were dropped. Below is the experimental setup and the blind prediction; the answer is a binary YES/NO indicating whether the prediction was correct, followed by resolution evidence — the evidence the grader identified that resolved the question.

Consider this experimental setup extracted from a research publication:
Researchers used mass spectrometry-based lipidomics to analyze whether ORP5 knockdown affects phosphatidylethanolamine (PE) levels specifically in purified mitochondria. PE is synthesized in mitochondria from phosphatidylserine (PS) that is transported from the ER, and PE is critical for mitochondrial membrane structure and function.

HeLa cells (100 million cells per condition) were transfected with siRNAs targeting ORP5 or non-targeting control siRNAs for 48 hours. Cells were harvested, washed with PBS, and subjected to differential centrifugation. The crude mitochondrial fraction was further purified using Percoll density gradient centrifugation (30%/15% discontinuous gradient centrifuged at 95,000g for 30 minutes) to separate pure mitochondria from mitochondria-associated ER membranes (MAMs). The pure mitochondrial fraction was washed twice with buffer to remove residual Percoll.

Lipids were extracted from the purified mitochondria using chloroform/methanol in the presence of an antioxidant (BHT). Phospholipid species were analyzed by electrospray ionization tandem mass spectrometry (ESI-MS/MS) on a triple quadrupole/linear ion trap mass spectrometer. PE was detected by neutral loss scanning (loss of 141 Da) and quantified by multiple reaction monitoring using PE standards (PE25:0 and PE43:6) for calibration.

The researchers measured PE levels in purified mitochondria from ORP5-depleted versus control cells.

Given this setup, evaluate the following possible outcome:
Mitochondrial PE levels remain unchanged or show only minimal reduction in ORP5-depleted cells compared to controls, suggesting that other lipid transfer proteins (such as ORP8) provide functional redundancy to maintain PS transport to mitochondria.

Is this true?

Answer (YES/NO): NO